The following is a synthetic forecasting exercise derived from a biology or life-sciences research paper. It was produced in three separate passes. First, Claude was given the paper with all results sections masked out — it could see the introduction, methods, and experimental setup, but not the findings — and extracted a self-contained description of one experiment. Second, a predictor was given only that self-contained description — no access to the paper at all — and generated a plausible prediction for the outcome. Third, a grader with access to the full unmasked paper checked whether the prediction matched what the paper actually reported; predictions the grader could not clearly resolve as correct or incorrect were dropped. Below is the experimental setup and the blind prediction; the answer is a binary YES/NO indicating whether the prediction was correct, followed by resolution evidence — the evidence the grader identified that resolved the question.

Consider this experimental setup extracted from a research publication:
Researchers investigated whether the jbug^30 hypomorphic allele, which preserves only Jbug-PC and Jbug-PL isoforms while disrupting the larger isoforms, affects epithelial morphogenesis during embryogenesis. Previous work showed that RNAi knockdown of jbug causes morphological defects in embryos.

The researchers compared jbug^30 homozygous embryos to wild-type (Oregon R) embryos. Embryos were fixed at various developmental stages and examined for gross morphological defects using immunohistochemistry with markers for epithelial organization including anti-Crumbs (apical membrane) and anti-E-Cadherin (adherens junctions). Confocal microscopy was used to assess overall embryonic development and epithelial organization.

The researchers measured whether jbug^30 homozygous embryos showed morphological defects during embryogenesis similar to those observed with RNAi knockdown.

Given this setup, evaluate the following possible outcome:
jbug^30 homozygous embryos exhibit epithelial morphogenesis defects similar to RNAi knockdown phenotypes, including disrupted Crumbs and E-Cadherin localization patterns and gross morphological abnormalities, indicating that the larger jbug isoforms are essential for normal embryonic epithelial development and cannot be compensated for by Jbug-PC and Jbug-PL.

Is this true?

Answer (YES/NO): NO